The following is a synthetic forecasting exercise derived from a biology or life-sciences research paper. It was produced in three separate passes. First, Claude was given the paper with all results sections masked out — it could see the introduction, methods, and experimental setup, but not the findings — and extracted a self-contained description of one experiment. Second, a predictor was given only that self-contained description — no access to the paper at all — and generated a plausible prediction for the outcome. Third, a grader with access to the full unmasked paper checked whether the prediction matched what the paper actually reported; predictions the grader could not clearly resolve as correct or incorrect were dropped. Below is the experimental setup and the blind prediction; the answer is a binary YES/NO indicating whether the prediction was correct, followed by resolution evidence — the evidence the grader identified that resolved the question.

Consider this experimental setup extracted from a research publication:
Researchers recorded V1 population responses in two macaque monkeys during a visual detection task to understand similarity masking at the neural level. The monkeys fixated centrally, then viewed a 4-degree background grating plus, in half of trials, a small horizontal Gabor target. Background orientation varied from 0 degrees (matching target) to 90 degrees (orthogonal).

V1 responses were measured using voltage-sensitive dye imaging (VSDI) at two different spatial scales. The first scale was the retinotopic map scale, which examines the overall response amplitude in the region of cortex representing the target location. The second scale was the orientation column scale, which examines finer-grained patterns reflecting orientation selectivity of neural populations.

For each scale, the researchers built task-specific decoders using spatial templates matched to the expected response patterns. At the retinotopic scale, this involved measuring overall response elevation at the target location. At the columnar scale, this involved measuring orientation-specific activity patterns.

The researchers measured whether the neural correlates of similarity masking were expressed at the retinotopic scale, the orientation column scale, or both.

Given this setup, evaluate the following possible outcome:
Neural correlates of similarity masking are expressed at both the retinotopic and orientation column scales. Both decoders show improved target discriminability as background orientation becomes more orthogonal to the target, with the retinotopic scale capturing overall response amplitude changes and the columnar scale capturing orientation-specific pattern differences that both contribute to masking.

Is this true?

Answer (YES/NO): NO